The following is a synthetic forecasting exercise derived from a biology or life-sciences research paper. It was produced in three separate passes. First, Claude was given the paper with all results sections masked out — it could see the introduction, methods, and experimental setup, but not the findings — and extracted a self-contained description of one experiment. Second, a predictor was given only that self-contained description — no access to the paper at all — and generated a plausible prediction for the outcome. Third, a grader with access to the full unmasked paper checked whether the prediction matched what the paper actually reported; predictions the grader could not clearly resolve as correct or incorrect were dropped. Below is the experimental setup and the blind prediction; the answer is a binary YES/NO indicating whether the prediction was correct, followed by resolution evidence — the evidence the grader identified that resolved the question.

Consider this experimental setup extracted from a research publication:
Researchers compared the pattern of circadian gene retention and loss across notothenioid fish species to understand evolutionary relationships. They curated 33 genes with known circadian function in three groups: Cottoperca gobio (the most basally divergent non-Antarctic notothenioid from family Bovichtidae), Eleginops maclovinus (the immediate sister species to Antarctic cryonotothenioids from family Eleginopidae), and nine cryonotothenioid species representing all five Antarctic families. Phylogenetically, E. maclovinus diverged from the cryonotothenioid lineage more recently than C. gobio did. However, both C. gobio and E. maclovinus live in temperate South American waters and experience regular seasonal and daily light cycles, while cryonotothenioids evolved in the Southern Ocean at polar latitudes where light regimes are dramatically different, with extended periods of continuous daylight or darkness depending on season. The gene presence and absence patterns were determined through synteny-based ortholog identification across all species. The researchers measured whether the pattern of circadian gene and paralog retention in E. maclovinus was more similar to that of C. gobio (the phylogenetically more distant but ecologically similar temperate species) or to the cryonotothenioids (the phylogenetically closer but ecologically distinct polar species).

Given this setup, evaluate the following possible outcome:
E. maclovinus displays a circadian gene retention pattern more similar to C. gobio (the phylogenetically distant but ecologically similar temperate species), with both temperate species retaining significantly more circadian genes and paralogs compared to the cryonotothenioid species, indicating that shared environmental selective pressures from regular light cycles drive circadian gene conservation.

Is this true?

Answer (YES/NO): NO